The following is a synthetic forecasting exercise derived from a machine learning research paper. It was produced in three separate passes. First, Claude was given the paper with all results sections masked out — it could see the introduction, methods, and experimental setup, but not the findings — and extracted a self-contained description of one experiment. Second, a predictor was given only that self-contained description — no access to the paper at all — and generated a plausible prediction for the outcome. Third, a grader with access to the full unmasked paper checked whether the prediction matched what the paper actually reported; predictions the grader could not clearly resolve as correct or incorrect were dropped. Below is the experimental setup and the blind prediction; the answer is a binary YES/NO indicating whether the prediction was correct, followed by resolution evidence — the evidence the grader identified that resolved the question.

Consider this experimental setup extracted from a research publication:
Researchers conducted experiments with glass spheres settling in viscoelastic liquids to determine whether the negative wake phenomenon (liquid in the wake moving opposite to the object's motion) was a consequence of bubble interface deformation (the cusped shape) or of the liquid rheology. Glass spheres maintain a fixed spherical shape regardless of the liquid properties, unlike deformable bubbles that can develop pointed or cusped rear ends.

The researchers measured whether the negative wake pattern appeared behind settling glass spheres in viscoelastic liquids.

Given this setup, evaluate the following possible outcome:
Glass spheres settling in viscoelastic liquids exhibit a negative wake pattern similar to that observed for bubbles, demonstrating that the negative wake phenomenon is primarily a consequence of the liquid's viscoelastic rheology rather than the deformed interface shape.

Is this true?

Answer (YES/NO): YES